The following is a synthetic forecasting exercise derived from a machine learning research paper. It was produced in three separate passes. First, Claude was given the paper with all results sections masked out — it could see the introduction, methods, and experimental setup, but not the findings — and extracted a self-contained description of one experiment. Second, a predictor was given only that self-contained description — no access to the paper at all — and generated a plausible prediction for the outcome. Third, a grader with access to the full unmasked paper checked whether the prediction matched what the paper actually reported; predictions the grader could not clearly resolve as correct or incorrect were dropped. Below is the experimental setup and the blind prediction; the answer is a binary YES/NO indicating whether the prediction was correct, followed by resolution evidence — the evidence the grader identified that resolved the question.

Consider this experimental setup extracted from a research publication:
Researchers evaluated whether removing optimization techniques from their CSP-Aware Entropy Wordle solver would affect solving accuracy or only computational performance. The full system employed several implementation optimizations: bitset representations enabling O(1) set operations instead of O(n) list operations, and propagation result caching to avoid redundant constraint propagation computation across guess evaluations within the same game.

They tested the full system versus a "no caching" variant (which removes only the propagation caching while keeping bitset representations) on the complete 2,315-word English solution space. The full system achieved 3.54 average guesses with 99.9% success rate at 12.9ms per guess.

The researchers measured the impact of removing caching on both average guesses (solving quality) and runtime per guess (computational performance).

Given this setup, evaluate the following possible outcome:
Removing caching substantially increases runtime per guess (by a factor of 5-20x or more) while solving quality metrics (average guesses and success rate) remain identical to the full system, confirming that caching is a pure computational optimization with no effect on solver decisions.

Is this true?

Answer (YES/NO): NO